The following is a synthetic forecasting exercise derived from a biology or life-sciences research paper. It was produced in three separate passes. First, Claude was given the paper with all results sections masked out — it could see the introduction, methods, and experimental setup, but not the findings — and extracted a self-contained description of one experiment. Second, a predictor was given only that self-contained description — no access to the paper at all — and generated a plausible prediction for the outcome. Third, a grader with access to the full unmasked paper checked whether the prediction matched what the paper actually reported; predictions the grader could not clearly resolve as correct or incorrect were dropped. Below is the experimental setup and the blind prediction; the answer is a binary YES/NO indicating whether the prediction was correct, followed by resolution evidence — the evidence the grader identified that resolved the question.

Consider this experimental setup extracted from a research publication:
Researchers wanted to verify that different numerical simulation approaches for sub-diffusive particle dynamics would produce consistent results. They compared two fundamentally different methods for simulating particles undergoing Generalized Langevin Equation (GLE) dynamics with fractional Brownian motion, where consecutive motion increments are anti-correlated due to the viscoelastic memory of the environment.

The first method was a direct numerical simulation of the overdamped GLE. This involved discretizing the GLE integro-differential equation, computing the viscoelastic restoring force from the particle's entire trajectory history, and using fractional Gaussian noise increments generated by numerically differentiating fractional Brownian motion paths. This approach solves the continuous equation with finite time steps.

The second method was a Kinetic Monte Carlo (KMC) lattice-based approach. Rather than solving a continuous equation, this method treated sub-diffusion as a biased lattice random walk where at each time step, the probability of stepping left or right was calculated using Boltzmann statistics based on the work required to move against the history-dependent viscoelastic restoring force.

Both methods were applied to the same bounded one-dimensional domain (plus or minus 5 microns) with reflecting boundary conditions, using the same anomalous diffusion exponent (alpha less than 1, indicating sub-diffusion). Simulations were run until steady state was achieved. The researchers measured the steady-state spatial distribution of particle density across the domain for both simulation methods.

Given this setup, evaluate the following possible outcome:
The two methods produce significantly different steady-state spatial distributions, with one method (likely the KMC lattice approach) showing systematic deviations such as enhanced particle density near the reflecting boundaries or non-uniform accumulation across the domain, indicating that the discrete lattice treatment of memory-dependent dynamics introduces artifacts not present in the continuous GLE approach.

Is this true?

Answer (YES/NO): NO